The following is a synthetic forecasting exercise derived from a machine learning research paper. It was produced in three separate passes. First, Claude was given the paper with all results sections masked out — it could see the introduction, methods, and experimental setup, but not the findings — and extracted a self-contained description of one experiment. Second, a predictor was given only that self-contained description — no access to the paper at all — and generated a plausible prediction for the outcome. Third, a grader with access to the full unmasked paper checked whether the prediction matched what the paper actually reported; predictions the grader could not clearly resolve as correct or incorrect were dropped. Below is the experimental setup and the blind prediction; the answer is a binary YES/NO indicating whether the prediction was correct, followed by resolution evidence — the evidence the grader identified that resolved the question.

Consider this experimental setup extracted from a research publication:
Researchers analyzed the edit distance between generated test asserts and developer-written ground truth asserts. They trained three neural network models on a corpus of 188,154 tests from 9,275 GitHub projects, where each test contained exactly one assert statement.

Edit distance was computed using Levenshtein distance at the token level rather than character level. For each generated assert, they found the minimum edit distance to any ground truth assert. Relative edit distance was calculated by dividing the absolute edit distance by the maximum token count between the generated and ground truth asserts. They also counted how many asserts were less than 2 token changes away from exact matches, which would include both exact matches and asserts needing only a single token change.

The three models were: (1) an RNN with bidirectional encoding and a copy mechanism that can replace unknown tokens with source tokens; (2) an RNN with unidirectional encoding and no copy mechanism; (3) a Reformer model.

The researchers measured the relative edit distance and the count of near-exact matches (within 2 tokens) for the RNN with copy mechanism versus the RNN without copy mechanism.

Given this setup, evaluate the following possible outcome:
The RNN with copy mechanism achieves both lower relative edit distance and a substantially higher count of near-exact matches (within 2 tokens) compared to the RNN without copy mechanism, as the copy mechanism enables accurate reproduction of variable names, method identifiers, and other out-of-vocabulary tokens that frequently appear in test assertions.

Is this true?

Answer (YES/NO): YES